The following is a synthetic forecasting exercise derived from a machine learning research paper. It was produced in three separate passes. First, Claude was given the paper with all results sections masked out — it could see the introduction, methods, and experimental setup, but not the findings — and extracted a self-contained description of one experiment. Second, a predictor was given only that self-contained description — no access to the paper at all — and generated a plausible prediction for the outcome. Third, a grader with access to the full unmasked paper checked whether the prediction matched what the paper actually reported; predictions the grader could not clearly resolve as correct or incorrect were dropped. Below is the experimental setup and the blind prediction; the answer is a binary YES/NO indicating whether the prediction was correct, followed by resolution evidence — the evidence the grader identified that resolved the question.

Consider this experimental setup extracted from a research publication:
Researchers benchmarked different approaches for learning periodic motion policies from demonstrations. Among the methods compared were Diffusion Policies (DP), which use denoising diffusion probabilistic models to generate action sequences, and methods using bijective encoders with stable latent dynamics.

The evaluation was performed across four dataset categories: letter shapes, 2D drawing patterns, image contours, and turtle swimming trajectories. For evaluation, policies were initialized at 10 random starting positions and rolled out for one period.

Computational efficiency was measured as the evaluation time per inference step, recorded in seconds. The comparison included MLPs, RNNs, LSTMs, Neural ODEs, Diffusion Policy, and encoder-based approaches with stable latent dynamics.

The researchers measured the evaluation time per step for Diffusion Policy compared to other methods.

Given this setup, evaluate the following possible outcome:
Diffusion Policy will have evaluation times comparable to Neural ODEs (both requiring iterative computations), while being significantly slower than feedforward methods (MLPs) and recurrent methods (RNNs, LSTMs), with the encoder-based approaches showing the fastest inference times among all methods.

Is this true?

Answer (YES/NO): NO